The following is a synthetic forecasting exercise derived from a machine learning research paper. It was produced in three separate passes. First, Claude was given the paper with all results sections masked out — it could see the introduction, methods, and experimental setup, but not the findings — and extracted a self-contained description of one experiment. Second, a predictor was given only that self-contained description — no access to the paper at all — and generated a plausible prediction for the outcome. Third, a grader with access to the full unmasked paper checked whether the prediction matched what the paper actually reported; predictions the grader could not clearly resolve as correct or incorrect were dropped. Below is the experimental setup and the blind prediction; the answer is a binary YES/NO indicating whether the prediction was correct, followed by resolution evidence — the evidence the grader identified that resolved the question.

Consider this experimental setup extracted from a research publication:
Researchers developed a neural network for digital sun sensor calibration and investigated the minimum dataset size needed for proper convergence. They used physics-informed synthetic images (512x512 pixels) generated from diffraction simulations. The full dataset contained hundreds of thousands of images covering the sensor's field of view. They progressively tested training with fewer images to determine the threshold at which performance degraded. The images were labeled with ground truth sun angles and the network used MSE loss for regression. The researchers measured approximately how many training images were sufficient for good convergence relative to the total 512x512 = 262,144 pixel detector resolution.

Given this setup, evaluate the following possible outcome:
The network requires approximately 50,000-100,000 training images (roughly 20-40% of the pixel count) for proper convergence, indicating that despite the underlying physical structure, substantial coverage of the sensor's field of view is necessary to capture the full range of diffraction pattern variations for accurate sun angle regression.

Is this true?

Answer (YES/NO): YES